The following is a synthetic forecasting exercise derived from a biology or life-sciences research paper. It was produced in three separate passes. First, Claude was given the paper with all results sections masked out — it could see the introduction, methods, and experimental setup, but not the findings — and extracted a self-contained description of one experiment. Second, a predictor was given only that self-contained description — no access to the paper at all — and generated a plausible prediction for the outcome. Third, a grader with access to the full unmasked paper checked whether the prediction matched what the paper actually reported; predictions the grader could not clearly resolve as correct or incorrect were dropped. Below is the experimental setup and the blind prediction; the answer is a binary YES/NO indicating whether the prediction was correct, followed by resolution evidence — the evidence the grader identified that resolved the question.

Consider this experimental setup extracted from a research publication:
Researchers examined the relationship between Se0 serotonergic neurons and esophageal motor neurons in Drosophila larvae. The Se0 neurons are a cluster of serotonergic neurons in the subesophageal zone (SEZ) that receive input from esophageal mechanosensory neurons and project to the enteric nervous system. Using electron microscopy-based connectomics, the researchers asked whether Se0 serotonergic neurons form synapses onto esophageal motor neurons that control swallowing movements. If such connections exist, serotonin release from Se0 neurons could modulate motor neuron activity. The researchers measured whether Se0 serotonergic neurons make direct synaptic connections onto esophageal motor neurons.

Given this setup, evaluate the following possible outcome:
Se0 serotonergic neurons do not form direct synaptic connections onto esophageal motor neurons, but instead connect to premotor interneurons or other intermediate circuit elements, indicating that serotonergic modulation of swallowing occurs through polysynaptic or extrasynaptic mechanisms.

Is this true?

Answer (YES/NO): NO